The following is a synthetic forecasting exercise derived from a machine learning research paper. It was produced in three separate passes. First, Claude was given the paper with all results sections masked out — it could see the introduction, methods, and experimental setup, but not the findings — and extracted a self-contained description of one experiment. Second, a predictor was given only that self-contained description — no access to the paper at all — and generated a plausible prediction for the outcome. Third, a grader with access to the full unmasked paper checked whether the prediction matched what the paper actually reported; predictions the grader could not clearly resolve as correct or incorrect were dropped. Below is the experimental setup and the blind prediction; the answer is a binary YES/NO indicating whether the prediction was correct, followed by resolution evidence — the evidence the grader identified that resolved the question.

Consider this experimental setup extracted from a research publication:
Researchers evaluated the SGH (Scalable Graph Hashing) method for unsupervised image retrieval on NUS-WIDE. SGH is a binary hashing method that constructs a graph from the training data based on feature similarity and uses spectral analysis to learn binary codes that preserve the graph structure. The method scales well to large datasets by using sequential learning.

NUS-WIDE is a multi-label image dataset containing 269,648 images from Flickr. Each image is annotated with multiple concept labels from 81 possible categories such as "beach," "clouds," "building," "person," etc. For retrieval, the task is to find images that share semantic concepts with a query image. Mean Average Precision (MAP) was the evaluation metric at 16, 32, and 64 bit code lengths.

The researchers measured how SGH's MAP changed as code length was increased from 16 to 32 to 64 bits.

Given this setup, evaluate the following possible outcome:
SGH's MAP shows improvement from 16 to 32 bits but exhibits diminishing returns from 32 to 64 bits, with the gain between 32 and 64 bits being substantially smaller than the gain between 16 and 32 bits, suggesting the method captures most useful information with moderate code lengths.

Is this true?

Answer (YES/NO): NO